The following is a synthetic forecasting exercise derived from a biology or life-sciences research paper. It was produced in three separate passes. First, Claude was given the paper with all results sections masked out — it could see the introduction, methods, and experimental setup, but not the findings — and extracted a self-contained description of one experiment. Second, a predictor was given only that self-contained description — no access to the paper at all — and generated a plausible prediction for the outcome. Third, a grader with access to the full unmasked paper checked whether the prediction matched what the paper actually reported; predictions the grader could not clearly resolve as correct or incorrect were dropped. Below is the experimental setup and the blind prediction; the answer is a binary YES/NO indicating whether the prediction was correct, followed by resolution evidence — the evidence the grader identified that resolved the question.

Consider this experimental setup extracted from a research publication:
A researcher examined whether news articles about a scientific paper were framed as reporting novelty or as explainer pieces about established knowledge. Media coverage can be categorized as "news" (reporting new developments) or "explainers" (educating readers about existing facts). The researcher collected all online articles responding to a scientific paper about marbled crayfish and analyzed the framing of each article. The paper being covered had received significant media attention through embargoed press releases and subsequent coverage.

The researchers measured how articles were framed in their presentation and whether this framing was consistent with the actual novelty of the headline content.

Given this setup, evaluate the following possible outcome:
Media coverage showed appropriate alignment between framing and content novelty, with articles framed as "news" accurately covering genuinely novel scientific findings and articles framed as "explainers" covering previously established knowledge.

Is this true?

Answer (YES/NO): NO